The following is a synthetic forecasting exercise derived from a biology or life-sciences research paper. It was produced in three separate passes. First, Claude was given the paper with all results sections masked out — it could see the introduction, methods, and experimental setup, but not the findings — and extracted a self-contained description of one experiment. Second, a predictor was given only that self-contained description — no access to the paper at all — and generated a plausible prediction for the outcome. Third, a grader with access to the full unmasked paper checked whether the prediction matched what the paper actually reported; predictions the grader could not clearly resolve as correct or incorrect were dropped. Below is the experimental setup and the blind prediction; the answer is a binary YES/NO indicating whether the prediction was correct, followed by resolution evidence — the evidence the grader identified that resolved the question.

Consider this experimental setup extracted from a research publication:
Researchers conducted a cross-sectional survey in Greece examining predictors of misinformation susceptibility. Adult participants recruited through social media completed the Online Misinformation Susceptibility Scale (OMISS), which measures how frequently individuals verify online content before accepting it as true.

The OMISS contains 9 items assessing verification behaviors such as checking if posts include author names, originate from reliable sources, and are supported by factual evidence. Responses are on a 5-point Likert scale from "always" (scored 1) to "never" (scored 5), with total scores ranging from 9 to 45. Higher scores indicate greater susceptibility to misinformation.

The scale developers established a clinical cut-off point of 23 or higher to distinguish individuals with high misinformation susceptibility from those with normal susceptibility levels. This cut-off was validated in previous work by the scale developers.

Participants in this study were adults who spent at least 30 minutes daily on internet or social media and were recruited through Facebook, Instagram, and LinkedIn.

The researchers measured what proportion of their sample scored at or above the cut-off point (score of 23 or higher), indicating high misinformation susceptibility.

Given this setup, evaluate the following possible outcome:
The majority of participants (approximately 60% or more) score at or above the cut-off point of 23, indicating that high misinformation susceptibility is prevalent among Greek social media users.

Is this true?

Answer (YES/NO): NO